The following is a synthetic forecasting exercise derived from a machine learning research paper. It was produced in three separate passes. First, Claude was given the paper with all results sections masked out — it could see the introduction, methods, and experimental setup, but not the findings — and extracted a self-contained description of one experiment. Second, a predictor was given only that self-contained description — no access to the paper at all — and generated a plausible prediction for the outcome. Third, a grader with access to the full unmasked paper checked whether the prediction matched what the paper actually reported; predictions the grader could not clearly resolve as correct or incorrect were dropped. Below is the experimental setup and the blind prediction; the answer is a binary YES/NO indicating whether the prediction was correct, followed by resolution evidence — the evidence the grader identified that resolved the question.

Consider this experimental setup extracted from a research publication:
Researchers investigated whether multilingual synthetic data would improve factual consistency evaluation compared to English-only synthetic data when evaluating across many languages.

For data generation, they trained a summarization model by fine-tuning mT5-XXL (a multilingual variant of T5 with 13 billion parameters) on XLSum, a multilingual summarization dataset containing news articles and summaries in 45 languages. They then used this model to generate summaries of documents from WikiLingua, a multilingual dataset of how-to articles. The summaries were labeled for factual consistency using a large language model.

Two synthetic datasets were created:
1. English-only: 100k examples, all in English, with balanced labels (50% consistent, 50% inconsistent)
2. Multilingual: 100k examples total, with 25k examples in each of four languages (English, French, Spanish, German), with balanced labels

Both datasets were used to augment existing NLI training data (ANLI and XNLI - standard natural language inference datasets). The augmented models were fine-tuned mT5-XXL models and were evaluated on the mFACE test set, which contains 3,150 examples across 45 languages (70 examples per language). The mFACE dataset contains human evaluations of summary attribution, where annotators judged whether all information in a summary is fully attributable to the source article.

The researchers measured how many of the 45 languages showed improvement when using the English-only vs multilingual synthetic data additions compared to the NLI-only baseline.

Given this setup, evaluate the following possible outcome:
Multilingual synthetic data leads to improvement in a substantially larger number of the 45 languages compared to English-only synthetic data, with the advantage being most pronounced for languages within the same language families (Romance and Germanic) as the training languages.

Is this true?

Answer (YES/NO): NO